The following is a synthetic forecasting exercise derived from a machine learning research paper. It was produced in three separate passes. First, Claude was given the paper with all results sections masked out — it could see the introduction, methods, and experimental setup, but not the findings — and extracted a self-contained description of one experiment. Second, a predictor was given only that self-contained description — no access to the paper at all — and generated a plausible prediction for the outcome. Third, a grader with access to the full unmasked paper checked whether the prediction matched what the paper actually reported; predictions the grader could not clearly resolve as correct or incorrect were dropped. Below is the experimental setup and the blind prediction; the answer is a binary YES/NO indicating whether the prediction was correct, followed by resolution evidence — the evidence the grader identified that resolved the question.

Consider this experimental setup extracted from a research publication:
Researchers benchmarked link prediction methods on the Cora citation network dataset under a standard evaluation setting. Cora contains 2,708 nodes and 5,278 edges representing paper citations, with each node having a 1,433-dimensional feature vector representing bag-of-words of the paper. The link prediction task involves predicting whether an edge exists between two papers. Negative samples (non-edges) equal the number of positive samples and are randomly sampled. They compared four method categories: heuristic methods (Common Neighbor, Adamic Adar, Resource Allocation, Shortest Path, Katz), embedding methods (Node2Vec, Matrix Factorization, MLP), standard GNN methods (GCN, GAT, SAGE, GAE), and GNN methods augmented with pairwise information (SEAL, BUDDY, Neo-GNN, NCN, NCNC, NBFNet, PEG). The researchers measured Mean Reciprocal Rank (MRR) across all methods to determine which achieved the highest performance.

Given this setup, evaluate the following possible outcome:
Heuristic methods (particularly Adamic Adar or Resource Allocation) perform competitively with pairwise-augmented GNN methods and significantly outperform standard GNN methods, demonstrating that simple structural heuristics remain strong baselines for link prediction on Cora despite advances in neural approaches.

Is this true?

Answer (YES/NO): NO